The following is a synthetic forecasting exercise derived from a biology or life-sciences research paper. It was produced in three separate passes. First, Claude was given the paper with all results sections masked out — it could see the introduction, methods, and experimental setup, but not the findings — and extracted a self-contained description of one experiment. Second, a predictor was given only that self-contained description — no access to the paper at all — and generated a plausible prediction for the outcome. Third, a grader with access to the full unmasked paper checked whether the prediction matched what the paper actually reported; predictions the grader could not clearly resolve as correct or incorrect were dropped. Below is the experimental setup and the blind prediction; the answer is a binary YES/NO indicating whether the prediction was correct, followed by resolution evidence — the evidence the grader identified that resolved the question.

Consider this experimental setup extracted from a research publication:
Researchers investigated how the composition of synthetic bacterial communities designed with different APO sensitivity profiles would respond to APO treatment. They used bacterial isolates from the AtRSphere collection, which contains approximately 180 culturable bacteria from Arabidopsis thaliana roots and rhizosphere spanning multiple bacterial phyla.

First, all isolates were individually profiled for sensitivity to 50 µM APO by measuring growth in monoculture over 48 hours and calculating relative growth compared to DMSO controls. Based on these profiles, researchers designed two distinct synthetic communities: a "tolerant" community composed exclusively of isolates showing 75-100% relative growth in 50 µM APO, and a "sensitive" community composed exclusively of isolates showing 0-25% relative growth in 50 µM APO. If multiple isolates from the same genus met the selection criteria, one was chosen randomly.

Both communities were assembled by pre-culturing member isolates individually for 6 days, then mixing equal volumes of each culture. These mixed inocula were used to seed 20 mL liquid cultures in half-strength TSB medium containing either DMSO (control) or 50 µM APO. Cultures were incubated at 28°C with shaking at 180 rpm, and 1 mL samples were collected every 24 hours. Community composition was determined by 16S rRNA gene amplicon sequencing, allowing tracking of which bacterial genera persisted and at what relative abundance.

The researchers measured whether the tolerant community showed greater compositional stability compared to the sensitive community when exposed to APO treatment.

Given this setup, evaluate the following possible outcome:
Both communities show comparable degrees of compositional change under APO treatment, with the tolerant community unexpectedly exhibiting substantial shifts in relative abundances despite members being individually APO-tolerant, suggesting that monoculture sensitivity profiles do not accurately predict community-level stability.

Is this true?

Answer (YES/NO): NO